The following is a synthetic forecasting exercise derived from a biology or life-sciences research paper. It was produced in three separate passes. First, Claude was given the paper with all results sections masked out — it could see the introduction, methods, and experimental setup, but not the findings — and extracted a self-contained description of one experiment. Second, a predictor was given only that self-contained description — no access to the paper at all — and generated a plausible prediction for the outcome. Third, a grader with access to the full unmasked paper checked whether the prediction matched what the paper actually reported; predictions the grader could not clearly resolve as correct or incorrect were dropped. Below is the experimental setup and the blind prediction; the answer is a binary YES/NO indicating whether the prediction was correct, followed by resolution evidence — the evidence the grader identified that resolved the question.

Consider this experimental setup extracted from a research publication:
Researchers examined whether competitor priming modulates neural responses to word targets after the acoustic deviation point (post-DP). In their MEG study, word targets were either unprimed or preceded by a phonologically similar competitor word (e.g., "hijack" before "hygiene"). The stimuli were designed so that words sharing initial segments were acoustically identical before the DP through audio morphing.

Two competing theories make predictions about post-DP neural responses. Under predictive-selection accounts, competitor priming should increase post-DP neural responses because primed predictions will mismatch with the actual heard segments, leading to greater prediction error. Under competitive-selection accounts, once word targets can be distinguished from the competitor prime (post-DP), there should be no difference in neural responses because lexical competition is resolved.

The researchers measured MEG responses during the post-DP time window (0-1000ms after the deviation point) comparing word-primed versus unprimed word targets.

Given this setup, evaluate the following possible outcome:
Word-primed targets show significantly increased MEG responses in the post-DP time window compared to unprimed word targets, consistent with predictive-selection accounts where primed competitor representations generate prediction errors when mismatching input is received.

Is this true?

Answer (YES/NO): YES